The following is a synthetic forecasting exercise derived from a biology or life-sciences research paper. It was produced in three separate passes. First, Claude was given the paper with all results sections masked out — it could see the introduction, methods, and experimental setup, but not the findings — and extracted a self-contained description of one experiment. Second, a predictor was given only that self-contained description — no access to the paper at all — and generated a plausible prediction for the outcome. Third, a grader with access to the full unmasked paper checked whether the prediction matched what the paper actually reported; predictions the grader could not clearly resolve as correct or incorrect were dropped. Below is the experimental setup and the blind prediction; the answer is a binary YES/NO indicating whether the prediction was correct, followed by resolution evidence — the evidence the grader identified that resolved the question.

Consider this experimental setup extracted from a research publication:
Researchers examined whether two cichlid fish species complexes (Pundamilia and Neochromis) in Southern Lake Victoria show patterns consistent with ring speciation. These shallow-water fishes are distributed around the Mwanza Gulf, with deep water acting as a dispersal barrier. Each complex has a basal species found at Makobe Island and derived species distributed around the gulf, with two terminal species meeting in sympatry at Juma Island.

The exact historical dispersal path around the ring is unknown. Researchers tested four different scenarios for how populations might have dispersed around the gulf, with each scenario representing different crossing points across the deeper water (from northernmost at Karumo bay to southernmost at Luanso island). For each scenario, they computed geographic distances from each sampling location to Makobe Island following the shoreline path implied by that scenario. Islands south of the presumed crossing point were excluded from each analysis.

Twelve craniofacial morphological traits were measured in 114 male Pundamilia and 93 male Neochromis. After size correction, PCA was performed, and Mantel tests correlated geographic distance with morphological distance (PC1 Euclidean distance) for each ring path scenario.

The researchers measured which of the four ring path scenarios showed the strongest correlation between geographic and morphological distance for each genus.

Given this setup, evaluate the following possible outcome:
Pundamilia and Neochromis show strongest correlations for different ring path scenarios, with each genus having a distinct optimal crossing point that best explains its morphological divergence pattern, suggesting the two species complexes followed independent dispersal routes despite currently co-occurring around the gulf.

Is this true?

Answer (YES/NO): YES